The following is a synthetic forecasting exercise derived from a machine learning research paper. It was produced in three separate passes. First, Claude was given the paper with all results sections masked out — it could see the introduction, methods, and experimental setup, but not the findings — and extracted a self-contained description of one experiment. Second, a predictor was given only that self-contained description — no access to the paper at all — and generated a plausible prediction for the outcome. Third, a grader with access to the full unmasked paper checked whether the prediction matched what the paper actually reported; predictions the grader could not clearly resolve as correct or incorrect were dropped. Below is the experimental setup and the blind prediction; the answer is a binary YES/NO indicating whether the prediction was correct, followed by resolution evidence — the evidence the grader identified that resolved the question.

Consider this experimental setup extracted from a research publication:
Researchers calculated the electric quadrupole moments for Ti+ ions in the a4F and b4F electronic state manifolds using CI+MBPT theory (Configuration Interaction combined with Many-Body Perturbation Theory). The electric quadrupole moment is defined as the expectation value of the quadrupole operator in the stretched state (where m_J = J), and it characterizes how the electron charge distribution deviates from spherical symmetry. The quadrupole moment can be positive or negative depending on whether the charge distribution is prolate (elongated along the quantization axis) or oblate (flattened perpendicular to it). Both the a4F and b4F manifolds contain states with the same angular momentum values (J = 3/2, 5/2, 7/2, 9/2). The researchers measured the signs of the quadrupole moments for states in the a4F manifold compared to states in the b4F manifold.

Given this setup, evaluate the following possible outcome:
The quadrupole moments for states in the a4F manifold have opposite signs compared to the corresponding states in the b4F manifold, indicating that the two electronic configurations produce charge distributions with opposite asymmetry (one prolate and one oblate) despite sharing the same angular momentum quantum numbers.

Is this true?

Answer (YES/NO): YES